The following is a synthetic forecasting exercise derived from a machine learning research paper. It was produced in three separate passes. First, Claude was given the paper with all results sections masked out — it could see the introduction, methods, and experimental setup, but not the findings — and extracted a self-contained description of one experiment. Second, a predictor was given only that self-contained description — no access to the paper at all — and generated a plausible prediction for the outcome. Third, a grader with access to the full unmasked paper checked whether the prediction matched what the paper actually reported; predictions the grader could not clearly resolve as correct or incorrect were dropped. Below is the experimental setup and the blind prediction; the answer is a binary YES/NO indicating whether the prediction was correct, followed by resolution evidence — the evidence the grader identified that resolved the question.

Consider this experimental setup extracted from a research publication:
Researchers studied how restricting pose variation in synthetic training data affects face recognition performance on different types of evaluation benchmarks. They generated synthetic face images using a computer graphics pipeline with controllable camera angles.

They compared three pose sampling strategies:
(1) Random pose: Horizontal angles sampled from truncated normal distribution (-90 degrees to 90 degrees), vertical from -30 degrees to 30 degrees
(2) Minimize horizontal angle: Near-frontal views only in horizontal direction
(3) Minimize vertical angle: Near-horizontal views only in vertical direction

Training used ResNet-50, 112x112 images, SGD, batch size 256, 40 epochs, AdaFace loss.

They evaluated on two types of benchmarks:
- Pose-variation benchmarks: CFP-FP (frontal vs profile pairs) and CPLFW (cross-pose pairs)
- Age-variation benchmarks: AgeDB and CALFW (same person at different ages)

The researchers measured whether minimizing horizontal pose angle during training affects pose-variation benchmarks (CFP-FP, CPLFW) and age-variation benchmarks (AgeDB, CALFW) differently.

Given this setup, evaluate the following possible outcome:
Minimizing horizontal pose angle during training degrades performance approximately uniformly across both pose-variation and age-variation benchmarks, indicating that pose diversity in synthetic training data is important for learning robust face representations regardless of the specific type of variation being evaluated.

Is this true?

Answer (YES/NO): NO